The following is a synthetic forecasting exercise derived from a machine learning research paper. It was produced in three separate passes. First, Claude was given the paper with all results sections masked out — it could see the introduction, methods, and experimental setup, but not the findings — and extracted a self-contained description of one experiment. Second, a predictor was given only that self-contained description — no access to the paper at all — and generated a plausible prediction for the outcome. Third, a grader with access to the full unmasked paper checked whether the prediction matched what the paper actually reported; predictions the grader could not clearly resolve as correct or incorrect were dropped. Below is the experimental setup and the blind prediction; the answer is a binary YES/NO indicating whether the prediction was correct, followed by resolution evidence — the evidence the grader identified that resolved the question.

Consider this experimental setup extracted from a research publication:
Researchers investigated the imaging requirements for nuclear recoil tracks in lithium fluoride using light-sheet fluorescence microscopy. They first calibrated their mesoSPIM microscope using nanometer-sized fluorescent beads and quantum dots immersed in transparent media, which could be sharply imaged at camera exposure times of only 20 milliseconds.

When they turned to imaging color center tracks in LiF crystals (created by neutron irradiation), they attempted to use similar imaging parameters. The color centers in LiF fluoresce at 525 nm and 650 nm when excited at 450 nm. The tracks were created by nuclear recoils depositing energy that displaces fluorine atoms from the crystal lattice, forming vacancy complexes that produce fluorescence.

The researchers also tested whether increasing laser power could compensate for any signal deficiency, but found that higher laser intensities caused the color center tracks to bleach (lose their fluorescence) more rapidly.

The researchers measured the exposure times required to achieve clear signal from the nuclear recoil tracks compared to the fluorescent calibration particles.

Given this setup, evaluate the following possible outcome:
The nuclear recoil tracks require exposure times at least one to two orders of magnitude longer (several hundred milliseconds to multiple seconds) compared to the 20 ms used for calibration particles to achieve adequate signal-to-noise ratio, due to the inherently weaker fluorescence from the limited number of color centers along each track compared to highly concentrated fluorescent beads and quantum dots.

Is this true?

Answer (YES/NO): YES